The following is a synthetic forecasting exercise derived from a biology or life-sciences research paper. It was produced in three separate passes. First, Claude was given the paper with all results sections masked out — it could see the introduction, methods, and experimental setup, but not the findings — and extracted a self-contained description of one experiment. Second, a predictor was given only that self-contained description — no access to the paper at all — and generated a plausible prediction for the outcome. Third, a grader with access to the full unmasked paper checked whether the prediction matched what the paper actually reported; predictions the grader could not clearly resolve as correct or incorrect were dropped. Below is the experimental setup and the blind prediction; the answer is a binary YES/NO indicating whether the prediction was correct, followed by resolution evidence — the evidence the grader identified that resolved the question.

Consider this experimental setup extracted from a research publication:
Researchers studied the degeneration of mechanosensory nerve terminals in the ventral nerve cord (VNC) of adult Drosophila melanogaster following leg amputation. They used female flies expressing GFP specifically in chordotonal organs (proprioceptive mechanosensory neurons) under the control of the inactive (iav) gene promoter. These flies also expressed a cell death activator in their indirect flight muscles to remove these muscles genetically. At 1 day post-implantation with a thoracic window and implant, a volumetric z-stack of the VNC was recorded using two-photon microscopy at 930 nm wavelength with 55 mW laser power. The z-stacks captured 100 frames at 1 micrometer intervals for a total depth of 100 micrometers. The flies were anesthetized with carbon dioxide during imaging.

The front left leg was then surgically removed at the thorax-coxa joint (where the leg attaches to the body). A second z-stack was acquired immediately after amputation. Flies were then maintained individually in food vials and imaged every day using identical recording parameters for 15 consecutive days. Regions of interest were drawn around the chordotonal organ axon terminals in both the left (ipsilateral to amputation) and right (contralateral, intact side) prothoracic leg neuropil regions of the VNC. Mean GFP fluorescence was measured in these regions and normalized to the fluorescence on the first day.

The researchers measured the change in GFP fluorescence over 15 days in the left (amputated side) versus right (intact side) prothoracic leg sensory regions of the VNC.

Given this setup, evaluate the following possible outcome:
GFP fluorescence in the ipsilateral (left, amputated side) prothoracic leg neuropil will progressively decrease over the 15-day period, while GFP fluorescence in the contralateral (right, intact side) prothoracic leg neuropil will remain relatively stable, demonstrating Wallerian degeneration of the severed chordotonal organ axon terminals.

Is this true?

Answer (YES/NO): YES